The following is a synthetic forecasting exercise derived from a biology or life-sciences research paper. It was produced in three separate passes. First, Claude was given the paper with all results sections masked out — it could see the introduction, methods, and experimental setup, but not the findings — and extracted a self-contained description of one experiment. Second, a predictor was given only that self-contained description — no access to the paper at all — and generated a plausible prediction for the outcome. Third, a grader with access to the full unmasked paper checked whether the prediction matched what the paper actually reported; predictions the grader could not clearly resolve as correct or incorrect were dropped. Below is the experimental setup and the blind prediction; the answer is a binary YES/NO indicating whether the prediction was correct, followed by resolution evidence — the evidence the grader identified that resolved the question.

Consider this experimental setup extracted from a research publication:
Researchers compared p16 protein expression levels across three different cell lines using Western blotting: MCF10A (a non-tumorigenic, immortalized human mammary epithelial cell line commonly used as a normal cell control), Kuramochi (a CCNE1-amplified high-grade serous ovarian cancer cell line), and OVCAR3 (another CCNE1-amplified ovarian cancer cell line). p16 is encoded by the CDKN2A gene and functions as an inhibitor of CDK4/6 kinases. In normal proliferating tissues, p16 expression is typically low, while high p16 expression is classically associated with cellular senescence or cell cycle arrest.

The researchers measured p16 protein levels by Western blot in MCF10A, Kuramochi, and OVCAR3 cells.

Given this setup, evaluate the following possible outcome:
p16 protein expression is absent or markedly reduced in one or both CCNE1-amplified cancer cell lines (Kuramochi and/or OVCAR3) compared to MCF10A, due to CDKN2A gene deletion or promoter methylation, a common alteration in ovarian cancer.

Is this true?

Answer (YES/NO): NO